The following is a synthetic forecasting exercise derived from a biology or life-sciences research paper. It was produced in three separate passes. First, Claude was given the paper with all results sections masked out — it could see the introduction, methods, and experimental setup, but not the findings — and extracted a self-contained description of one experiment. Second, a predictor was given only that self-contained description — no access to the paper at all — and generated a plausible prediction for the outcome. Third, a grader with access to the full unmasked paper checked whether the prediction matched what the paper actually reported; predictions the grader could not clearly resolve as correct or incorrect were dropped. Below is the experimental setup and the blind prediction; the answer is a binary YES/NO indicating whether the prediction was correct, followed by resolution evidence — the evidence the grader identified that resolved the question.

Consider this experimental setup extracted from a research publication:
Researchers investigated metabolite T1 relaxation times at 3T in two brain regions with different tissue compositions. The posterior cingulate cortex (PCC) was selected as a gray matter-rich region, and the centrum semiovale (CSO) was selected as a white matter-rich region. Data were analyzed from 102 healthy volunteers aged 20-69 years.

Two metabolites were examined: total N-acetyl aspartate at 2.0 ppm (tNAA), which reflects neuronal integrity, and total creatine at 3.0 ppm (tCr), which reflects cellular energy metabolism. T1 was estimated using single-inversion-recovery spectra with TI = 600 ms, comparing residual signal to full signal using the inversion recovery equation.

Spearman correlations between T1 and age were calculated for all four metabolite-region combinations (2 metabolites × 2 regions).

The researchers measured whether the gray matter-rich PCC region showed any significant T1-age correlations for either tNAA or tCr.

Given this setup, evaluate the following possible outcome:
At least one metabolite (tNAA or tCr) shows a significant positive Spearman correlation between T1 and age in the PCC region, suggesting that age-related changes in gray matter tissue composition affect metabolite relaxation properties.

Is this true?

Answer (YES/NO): NO